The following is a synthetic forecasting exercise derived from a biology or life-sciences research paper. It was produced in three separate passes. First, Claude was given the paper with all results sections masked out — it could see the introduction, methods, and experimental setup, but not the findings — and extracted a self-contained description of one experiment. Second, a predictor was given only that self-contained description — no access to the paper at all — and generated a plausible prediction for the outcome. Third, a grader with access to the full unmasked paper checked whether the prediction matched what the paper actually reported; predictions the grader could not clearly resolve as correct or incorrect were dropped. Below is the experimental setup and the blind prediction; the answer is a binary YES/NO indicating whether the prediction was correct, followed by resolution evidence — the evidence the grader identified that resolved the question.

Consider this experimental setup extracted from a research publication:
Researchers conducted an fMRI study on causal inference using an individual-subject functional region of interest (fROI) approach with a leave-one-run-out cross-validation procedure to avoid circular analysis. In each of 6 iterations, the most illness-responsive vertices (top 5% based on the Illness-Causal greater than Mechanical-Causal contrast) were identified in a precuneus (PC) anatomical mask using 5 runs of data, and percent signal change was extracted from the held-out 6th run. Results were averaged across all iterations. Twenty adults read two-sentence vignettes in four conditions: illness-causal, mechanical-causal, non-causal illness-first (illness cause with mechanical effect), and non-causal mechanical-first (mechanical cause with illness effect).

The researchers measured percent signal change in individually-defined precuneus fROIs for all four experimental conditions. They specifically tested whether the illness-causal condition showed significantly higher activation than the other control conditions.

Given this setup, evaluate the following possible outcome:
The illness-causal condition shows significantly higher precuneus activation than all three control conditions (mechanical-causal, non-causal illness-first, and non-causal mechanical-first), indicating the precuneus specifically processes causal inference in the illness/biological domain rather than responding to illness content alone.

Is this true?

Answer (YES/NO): YES